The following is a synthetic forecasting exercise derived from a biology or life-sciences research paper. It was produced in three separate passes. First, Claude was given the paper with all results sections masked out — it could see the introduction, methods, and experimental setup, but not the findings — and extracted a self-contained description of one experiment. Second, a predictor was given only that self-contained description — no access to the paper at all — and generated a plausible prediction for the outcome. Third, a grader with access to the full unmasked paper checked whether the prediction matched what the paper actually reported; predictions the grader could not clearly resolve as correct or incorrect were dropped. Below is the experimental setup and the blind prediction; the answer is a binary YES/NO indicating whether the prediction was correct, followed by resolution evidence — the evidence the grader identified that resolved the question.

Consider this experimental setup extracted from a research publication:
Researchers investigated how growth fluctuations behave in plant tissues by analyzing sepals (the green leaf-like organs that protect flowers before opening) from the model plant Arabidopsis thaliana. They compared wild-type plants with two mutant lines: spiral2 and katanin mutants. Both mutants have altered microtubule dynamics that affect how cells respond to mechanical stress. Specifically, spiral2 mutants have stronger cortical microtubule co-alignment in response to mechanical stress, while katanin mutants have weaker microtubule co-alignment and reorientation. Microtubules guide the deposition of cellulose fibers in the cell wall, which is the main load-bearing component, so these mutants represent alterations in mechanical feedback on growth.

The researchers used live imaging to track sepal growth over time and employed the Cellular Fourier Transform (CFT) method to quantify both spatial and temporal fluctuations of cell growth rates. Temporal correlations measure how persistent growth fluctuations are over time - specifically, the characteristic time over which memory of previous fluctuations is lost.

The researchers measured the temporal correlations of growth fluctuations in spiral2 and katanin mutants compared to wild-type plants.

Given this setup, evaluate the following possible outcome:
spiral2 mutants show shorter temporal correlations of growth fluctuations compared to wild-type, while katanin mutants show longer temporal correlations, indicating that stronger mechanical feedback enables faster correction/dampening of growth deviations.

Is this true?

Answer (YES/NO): NO